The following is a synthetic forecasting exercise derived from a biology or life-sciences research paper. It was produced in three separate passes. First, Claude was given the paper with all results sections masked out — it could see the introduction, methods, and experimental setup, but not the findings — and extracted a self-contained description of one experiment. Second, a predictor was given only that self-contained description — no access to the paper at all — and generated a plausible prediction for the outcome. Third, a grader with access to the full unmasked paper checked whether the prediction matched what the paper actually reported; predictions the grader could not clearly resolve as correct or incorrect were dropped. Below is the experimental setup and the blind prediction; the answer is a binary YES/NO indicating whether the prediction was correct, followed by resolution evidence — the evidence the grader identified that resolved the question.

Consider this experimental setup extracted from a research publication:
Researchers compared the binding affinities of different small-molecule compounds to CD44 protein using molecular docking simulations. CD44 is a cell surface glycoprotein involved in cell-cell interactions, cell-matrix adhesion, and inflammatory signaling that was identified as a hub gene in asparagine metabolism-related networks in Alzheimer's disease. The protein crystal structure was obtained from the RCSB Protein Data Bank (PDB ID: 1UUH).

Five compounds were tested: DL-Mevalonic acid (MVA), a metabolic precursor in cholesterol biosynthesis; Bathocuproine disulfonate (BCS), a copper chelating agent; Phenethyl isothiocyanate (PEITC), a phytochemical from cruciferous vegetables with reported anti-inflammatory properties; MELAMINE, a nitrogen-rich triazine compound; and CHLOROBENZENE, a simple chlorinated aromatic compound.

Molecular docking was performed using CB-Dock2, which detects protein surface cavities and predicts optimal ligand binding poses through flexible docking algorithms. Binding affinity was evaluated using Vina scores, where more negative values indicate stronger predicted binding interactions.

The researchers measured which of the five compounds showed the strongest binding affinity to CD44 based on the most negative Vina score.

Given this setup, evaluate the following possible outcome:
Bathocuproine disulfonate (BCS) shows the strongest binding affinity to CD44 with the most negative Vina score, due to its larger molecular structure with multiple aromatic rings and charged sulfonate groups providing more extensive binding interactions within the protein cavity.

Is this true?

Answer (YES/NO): YES